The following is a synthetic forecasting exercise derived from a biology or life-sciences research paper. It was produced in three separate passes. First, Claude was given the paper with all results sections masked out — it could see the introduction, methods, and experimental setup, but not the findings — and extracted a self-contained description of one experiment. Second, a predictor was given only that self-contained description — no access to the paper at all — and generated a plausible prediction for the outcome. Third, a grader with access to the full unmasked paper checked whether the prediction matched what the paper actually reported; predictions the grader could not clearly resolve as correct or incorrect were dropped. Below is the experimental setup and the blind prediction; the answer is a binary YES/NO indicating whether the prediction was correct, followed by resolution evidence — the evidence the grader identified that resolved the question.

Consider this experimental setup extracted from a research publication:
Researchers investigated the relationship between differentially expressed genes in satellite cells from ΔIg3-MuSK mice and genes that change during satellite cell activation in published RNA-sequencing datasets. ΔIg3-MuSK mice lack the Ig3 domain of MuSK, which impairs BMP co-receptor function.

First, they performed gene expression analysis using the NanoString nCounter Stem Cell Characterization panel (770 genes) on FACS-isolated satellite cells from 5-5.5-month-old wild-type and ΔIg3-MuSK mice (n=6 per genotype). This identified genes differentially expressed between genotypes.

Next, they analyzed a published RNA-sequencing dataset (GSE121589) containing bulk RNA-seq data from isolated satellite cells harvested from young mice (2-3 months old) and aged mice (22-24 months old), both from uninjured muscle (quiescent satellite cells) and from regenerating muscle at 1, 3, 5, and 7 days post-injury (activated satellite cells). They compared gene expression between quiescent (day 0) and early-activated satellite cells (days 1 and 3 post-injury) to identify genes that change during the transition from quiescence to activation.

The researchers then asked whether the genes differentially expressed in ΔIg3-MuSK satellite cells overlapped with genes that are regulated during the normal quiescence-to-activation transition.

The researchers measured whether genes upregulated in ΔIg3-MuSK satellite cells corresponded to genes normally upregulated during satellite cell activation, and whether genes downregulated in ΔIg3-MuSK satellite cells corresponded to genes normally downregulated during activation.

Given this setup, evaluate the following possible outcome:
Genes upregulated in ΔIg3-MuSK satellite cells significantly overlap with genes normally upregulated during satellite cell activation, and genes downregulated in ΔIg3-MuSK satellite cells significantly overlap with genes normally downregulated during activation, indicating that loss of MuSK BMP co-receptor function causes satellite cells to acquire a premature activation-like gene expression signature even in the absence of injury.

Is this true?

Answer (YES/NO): YES